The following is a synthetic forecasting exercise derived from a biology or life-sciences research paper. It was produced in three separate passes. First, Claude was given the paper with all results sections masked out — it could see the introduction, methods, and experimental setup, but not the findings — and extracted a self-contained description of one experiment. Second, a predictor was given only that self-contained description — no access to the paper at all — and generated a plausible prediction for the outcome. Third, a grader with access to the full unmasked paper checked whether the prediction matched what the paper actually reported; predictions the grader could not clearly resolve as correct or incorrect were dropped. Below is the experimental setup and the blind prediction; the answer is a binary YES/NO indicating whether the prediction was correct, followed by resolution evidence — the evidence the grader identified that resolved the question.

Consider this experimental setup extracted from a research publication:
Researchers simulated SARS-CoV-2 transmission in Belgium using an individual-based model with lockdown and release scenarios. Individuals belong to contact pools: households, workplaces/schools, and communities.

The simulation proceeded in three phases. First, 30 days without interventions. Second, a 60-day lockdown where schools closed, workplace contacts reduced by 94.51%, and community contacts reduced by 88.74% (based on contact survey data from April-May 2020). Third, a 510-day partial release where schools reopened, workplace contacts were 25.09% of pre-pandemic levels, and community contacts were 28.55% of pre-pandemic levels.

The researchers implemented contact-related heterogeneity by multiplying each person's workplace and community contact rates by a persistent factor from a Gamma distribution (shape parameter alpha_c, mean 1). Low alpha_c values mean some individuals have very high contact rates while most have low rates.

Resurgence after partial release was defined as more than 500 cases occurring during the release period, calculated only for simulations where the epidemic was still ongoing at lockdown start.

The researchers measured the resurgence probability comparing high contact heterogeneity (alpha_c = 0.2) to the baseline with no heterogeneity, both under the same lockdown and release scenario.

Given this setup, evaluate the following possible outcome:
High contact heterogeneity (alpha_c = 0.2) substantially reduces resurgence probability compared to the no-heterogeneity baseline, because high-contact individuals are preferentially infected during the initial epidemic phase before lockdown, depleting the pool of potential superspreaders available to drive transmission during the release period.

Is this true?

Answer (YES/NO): NO